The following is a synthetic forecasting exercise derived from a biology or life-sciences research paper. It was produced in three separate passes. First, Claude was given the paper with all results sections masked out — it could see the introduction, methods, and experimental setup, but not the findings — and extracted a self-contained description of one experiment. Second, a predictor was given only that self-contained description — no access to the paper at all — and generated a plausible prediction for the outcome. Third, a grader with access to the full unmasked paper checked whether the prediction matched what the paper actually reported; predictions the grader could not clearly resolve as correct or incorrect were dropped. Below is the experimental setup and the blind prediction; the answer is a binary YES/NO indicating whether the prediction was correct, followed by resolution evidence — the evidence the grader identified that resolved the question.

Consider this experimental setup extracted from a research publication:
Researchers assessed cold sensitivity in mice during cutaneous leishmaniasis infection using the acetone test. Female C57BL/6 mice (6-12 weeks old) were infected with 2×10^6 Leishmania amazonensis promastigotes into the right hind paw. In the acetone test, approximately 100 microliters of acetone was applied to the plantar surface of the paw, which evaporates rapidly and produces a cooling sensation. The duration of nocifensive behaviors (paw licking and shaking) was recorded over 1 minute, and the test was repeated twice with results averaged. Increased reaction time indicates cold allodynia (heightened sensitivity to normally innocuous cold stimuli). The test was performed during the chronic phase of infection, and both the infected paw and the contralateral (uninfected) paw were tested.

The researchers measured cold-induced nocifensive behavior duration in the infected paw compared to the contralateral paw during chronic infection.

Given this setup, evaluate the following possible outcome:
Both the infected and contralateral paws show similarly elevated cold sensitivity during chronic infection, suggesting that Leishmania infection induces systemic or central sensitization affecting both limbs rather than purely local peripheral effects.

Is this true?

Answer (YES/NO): NO